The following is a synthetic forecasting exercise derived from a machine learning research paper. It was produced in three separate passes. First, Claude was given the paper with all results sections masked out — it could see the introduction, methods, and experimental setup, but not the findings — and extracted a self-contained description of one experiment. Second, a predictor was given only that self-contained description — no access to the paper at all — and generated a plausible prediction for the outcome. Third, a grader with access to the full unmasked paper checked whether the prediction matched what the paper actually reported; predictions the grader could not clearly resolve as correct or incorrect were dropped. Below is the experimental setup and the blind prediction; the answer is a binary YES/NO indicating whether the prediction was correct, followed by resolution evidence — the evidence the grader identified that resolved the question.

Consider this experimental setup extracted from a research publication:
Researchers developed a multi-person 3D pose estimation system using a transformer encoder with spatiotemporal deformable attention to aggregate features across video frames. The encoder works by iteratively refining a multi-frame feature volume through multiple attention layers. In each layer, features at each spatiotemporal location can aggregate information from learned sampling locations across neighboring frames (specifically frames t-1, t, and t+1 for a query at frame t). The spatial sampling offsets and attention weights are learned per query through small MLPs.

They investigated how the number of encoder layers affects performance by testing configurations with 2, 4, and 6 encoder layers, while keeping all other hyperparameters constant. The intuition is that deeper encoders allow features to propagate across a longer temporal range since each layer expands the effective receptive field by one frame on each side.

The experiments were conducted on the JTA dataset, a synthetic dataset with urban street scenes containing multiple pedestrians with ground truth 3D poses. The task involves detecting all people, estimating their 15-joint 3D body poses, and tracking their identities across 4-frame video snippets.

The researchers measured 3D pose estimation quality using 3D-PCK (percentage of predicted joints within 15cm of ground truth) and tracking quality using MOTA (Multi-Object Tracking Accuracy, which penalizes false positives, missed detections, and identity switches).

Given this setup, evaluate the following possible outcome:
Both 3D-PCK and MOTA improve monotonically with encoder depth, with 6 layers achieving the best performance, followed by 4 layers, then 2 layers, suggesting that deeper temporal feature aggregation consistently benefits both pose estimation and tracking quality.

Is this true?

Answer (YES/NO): YES